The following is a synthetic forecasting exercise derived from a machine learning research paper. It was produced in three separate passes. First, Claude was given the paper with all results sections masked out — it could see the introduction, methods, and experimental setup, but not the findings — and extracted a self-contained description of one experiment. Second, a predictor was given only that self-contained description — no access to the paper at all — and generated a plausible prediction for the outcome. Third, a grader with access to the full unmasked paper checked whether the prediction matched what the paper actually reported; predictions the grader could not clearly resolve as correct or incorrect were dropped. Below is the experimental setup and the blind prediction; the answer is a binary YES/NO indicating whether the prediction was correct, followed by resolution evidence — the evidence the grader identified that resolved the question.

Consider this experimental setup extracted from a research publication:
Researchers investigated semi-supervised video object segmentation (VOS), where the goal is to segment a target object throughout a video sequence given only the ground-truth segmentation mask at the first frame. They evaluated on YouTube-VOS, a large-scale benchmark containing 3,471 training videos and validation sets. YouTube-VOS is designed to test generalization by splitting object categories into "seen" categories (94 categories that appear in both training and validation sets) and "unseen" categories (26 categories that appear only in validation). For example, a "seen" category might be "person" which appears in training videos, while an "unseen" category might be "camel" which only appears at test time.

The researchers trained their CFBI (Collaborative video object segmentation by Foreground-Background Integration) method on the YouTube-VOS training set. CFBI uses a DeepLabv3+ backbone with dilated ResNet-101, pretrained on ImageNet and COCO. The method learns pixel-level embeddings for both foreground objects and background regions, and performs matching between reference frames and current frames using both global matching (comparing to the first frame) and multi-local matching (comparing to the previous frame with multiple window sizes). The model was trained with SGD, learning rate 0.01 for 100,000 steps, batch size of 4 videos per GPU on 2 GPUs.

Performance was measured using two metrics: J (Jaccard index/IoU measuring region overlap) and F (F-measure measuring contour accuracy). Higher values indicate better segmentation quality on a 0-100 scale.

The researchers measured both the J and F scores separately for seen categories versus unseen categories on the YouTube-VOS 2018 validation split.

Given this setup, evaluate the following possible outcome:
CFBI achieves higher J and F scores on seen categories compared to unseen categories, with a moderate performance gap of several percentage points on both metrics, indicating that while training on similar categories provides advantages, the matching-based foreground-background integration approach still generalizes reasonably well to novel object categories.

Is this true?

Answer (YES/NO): NO